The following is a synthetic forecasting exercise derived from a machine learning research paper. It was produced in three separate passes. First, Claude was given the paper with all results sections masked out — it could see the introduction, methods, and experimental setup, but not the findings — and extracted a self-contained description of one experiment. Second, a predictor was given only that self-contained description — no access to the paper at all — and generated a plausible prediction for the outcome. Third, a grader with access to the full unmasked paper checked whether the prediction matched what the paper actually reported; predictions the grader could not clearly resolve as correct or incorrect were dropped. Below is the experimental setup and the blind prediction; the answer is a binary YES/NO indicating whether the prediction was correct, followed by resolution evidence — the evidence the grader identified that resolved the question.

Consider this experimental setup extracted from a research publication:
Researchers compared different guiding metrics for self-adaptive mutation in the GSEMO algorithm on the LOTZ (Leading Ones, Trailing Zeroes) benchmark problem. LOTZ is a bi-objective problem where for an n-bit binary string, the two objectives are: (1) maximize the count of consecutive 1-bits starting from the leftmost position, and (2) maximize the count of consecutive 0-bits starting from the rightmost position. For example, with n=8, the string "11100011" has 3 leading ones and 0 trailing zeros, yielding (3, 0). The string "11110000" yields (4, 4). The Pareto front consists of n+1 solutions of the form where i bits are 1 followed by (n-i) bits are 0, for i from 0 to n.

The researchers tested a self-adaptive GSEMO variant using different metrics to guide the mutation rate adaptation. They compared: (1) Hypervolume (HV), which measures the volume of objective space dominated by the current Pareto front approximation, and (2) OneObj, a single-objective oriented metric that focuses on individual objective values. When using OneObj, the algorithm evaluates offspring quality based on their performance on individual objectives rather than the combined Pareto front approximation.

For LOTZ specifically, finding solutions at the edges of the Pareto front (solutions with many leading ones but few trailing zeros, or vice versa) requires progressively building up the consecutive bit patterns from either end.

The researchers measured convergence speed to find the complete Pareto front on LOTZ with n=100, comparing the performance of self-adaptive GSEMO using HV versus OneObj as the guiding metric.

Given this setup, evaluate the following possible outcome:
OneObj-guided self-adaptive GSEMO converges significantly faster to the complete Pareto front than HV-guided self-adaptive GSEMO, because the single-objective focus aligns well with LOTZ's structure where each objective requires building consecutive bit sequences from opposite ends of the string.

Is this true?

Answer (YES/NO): YES